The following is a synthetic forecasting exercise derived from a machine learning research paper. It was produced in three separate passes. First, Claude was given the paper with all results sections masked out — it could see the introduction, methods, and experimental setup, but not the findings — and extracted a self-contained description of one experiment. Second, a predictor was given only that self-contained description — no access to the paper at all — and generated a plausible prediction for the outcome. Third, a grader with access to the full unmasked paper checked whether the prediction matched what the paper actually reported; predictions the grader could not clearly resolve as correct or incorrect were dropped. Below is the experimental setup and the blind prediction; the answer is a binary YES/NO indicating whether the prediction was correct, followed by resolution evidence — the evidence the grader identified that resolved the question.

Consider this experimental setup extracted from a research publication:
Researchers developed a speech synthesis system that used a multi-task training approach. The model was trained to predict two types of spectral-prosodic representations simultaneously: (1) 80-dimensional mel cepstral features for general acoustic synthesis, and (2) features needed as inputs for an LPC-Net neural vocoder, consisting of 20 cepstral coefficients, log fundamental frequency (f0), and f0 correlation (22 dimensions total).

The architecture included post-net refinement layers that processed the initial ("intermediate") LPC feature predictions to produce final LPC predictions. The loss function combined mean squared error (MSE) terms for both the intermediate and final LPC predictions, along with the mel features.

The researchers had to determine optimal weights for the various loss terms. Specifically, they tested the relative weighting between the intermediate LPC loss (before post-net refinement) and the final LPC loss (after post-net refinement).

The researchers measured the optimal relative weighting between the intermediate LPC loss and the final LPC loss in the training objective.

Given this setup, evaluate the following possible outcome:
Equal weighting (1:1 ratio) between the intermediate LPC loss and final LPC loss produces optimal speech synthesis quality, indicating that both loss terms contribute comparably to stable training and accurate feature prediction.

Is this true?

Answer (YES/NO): NO